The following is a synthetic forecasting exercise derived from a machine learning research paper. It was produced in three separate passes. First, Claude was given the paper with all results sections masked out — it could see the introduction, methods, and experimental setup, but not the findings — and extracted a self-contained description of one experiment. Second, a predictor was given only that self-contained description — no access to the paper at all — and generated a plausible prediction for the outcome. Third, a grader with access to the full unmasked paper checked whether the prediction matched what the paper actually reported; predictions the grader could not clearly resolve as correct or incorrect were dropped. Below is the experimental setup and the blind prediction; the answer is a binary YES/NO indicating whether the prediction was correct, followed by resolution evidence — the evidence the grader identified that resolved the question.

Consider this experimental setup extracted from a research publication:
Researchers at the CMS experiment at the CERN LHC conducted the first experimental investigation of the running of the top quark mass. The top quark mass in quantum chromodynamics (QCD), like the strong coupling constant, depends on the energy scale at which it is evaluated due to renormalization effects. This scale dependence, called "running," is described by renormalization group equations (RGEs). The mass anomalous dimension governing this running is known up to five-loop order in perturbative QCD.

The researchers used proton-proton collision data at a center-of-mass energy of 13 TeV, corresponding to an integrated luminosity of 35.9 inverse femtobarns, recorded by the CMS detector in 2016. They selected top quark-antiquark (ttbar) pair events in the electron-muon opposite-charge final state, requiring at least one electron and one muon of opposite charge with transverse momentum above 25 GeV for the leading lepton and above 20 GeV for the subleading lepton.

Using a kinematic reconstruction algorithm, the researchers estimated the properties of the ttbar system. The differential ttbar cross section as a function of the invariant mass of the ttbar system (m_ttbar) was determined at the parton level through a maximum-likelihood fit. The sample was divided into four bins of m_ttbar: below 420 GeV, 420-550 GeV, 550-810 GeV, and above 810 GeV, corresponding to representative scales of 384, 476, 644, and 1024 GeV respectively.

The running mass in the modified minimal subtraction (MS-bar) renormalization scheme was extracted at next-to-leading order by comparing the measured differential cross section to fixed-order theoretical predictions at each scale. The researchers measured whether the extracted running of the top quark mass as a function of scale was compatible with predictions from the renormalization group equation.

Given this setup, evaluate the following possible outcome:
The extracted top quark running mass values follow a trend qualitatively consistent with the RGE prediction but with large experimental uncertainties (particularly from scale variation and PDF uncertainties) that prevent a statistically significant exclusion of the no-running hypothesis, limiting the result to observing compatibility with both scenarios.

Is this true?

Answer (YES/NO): NO